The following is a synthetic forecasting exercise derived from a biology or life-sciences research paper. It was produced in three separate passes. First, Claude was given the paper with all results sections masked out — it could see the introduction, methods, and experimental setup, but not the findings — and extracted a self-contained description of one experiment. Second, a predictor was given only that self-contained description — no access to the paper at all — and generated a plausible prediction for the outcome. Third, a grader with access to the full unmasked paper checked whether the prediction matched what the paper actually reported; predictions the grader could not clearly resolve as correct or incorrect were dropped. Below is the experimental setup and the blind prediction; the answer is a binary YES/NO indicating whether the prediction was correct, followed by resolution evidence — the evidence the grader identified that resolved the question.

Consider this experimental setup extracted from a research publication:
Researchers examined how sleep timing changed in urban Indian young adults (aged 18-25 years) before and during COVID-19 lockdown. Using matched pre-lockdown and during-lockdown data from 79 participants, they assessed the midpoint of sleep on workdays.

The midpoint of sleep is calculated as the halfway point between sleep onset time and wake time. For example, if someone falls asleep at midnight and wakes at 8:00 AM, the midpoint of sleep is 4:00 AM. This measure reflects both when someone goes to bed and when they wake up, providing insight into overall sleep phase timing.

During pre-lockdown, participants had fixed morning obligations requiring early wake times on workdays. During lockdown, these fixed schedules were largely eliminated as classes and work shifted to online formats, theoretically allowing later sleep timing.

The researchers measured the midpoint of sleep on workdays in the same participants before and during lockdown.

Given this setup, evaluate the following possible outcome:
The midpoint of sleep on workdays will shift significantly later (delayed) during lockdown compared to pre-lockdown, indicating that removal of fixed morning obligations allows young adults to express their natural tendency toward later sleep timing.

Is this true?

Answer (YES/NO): NO